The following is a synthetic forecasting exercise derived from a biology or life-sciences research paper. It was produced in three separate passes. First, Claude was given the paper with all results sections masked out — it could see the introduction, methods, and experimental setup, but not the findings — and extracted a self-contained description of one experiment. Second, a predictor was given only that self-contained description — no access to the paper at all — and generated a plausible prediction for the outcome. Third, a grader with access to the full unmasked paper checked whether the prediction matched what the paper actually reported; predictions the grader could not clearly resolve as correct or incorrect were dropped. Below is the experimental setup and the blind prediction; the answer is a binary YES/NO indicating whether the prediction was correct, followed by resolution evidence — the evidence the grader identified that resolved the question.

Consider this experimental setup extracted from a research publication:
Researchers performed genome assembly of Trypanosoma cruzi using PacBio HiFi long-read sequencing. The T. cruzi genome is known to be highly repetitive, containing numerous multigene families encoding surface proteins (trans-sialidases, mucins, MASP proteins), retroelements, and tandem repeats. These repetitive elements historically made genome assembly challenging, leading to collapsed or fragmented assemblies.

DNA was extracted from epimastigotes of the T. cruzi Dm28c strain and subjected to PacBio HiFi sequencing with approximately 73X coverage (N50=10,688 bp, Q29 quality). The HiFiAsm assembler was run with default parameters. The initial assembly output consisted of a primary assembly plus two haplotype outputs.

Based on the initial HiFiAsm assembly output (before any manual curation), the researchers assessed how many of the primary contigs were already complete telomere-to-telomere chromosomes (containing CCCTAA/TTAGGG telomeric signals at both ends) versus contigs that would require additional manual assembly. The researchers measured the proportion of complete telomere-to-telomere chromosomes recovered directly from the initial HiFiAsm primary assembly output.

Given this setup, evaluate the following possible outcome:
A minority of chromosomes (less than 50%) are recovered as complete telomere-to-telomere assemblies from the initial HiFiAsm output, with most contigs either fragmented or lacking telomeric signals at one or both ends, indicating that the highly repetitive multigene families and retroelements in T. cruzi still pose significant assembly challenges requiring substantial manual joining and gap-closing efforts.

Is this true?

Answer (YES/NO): NO